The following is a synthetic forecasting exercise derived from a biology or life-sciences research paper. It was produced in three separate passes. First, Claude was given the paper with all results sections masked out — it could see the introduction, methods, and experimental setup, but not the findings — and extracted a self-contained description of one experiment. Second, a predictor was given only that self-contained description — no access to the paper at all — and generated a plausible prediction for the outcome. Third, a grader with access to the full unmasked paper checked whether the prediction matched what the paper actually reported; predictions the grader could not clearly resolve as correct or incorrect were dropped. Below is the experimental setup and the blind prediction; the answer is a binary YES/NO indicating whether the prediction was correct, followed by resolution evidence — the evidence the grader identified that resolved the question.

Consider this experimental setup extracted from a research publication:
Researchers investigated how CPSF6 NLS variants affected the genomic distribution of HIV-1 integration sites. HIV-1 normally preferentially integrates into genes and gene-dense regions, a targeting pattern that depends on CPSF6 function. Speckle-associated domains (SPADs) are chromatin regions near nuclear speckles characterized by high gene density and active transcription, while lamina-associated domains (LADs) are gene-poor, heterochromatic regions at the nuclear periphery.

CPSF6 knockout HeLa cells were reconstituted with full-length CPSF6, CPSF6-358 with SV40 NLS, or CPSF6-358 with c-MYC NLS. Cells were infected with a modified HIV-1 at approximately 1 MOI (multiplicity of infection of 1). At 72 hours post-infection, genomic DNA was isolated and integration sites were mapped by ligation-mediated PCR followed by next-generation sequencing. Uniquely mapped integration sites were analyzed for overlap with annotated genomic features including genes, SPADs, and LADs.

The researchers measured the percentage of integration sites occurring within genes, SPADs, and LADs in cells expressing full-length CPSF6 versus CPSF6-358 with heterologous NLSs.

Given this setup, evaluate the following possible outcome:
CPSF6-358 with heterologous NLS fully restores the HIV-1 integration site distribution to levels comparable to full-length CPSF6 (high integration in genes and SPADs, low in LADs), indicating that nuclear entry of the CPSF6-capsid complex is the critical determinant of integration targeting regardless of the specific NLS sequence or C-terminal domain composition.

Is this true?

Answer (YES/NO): NO